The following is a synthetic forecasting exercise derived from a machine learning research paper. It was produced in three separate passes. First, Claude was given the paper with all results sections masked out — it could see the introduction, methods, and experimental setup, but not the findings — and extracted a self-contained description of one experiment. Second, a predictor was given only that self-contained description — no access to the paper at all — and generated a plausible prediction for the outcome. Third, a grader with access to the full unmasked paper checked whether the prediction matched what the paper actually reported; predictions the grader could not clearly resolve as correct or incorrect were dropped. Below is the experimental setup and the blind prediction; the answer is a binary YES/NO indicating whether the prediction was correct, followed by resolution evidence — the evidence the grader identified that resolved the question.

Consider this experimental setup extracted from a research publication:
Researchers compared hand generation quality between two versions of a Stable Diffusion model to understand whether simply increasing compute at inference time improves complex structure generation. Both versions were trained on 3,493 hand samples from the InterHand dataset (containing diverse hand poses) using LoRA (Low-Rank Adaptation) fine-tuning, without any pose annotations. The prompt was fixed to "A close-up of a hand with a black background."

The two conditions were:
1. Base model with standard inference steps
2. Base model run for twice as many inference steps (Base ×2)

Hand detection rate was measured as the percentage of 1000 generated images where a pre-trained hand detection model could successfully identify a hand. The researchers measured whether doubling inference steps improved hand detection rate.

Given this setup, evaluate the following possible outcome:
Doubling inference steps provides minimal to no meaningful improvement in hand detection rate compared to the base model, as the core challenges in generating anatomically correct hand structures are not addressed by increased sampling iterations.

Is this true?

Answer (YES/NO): YES